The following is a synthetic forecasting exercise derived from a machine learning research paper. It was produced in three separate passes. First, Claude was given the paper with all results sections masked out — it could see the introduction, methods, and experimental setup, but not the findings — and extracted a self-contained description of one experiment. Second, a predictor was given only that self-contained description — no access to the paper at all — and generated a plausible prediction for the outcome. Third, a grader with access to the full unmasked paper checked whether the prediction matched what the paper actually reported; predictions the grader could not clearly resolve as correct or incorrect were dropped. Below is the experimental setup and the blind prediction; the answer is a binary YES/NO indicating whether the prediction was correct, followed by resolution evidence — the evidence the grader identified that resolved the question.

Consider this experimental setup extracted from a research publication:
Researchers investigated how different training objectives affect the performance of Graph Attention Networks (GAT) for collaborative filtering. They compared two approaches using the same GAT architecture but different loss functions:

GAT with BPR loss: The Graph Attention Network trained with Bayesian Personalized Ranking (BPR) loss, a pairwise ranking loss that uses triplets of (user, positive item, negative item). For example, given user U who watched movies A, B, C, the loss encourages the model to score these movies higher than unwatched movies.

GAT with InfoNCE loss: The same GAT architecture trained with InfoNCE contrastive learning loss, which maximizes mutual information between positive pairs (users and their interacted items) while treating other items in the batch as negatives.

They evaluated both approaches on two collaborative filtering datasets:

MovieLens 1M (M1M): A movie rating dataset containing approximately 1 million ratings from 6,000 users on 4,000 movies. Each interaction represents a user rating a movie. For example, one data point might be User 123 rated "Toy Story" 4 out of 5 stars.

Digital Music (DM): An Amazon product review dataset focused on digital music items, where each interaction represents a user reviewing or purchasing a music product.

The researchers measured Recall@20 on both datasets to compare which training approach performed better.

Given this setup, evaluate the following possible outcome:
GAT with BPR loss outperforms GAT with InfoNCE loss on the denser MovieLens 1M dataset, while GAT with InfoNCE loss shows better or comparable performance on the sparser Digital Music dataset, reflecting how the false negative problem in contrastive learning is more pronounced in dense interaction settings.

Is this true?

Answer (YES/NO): YES